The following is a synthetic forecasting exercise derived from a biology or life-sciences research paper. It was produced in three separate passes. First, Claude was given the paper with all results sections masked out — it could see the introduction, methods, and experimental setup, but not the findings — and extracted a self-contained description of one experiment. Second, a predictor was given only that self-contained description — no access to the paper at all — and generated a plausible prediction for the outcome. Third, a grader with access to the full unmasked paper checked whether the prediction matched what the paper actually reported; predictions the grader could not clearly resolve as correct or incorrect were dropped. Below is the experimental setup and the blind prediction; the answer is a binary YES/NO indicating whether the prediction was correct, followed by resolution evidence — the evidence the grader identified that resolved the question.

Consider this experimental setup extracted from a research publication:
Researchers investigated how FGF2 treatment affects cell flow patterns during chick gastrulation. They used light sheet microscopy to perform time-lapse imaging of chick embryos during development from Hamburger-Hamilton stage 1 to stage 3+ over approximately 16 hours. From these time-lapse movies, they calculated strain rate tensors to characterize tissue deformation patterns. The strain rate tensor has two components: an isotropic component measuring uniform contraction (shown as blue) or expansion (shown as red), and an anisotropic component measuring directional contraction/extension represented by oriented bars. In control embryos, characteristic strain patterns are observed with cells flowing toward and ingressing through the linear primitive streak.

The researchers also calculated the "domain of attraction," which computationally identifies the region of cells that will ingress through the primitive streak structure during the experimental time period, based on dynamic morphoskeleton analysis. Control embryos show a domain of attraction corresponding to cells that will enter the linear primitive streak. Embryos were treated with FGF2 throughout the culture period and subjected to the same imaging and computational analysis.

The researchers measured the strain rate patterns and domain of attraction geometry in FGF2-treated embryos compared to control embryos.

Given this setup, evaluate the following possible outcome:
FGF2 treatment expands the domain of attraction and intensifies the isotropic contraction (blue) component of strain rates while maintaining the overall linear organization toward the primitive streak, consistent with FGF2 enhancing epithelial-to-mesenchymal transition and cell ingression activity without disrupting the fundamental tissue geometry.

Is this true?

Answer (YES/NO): NO